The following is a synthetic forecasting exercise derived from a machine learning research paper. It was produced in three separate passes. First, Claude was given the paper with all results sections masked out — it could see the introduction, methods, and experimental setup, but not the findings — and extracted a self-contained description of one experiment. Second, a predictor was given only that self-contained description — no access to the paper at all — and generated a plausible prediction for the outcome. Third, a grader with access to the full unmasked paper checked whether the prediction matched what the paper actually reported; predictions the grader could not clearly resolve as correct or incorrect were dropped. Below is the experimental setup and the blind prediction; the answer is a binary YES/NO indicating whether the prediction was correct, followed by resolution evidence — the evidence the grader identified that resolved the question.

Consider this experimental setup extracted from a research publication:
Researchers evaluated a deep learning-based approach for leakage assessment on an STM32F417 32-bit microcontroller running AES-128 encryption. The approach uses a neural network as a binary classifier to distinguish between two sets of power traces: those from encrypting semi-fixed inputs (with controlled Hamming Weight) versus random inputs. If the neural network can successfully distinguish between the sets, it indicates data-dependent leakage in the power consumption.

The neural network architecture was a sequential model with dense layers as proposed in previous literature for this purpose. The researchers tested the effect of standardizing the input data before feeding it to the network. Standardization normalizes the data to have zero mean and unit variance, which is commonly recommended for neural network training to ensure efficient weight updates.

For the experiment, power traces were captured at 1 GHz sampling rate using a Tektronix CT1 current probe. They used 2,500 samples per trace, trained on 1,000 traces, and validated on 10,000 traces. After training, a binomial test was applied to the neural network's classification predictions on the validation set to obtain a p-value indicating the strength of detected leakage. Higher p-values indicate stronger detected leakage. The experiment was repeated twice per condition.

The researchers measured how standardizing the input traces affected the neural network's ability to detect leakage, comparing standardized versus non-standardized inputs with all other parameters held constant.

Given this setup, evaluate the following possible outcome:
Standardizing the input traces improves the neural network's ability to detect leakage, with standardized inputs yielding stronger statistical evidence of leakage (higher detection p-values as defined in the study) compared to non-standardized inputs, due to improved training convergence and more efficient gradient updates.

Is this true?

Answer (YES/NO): NO